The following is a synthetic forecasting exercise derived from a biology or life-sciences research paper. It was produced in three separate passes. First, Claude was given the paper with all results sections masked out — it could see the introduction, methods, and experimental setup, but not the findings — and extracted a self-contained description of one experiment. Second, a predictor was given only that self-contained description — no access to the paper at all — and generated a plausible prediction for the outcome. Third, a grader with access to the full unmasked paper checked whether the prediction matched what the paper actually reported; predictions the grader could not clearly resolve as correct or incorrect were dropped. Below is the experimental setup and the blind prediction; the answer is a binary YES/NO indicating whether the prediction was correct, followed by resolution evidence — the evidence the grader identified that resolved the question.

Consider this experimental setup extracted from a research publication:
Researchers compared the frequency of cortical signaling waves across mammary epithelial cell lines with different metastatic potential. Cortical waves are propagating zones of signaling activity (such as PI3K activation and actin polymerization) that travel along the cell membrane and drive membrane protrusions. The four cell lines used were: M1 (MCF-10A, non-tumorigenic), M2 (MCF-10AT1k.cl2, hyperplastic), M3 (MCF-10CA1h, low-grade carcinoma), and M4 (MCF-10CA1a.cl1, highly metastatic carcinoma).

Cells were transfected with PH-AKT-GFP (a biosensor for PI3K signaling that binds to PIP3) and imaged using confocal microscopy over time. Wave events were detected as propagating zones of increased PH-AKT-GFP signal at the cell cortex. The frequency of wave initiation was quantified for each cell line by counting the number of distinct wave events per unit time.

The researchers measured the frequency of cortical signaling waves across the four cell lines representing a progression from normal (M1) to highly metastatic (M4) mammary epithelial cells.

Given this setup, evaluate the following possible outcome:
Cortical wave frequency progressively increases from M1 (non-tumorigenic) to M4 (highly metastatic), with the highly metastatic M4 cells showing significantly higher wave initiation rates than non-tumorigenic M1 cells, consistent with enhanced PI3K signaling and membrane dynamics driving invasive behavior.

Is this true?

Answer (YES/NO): YES